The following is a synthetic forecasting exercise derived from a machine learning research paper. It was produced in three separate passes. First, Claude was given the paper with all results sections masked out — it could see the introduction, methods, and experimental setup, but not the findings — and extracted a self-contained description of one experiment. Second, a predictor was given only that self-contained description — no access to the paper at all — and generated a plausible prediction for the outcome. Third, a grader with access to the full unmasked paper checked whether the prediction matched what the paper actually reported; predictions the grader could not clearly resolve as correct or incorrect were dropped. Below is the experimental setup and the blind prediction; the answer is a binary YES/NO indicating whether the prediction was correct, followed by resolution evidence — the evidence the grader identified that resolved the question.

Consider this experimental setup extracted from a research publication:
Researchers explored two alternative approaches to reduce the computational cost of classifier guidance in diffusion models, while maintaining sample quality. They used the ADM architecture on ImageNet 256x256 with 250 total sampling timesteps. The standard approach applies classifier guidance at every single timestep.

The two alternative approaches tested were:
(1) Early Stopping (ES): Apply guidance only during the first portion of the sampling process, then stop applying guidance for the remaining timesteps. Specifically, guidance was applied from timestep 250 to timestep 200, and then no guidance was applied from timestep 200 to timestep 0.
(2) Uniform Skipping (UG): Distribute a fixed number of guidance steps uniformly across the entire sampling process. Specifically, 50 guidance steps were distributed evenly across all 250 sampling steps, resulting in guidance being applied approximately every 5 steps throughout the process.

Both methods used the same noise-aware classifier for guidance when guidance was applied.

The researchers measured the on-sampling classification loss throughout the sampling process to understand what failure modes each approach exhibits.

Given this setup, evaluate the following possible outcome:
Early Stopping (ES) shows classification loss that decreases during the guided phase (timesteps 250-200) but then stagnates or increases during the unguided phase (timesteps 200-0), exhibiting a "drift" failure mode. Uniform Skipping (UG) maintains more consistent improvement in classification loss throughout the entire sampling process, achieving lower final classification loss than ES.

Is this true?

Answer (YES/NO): NO